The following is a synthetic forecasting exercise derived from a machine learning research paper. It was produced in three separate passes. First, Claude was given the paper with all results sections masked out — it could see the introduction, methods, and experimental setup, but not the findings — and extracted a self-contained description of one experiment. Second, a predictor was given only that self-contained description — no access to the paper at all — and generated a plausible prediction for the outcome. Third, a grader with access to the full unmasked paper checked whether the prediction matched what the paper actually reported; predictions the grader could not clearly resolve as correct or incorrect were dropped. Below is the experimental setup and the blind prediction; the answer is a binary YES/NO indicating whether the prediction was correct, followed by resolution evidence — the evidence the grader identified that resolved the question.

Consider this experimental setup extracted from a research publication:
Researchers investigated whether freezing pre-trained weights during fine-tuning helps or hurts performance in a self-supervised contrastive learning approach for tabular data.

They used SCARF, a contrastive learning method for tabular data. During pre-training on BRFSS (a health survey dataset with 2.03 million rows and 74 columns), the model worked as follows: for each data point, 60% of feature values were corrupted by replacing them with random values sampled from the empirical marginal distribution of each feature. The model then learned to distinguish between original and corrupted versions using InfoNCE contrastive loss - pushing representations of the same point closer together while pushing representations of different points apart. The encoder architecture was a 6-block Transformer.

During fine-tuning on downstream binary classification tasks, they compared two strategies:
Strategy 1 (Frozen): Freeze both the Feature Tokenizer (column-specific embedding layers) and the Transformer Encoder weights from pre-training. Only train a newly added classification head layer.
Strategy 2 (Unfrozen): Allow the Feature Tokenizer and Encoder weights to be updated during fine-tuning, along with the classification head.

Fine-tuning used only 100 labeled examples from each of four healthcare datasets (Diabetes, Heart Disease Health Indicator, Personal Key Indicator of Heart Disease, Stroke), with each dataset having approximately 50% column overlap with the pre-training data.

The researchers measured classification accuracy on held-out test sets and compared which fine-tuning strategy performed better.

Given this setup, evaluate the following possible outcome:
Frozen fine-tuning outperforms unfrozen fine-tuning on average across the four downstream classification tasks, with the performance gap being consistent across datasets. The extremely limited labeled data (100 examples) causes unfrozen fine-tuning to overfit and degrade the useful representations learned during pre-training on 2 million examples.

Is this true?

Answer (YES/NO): NO